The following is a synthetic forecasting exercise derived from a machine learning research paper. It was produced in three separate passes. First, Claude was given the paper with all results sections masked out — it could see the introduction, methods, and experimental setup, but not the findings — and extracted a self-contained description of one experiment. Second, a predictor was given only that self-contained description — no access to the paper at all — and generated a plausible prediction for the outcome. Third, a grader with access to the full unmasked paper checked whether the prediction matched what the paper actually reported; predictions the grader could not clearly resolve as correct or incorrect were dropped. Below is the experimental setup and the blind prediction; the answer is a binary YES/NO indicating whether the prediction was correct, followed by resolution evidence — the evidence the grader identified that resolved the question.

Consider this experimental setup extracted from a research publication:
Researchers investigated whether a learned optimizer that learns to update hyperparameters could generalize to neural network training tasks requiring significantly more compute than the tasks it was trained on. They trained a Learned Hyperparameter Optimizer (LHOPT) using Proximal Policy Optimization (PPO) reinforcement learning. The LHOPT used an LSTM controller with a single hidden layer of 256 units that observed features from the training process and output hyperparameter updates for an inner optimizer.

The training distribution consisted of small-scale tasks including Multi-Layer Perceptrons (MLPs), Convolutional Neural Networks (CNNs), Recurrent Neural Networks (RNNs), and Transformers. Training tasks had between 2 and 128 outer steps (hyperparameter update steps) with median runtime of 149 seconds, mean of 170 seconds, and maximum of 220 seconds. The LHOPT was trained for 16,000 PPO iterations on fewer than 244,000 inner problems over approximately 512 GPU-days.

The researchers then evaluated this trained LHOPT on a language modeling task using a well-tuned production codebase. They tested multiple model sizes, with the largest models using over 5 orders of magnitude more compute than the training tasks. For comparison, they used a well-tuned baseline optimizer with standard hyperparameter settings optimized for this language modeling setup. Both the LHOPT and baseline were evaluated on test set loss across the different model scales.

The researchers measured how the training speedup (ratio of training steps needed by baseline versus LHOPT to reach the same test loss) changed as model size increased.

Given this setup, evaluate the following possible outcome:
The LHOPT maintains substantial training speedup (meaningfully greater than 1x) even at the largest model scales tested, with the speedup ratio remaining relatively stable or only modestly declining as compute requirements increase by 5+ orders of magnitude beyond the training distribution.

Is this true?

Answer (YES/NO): NO